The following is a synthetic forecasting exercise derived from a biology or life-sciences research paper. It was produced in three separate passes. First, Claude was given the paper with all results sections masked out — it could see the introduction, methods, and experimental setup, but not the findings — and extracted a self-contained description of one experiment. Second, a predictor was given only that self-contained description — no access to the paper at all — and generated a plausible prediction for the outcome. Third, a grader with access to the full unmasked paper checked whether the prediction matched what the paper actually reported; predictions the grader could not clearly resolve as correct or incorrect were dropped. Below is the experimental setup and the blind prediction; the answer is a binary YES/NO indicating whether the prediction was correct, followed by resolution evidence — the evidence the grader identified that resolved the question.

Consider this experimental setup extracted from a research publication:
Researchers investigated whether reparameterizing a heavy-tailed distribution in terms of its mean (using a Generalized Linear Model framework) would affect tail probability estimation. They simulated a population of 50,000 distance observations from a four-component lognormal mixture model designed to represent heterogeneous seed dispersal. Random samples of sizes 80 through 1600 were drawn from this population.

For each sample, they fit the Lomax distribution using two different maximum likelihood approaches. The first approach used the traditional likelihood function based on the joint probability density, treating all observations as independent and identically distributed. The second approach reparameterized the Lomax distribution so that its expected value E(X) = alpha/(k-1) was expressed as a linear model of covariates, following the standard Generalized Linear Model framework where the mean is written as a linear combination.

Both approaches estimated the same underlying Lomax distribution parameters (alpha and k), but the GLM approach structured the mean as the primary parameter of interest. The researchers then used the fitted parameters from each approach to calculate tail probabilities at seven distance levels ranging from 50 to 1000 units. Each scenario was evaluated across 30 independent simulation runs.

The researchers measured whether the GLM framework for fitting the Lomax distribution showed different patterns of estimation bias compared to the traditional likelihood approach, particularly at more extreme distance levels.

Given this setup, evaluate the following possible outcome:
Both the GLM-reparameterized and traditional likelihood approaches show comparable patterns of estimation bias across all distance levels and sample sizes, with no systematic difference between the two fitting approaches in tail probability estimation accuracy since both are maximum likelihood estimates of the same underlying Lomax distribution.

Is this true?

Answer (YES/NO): NO